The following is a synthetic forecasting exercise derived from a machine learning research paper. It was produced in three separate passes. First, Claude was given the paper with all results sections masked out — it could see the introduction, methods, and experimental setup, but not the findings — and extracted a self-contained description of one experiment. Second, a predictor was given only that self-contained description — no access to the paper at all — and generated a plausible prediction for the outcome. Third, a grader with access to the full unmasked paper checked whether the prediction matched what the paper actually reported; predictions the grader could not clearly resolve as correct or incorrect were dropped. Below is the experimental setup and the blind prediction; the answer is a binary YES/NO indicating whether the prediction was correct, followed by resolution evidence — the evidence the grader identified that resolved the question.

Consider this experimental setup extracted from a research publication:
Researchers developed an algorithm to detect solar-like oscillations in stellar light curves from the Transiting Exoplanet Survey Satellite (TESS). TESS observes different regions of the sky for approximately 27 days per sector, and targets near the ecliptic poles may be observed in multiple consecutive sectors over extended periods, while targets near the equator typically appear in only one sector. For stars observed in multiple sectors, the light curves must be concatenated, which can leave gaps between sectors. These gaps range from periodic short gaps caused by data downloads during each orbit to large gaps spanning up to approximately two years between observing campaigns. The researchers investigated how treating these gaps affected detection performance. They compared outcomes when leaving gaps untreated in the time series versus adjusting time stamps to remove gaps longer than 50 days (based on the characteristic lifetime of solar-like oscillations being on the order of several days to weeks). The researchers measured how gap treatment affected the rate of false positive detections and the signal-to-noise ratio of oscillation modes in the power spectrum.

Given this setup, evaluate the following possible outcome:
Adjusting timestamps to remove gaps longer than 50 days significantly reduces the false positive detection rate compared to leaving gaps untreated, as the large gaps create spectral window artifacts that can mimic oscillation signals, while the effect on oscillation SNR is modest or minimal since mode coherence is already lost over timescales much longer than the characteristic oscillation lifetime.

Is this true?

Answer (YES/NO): NO